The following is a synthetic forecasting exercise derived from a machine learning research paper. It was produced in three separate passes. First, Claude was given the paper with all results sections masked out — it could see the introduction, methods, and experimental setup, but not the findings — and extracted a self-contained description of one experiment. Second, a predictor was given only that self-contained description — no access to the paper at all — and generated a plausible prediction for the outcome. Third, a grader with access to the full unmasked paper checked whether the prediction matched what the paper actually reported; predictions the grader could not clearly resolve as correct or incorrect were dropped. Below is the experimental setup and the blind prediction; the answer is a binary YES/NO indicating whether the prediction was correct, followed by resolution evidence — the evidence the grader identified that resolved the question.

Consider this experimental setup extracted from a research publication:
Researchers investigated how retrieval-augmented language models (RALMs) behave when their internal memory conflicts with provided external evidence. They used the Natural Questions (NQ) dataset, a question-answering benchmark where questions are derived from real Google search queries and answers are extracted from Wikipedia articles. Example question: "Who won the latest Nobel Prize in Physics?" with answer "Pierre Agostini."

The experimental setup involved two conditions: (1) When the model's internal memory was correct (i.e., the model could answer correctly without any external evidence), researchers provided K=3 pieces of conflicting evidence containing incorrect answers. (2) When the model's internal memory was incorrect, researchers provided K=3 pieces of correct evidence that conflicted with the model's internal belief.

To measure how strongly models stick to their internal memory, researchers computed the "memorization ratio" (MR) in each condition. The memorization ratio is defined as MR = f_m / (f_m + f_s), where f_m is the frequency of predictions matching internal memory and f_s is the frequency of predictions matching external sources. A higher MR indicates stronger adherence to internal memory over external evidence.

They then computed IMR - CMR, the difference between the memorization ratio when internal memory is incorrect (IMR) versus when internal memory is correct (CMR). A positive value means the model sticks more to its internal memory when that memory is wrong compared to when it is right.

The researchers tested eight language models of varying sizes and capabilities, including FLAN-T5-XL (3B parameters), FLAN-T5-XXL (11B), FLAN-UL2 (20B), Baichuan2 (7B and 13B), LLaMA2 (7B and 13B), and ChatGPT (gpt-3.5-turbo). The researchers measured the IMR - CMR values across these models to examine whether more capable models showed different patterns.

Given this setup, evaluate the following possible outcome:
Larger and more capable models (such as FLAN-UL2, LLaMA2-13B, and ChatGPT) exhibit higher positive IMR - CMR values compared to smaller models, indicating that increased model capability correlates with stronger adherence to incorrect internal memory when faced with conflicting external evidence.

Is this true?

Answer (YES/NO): NO